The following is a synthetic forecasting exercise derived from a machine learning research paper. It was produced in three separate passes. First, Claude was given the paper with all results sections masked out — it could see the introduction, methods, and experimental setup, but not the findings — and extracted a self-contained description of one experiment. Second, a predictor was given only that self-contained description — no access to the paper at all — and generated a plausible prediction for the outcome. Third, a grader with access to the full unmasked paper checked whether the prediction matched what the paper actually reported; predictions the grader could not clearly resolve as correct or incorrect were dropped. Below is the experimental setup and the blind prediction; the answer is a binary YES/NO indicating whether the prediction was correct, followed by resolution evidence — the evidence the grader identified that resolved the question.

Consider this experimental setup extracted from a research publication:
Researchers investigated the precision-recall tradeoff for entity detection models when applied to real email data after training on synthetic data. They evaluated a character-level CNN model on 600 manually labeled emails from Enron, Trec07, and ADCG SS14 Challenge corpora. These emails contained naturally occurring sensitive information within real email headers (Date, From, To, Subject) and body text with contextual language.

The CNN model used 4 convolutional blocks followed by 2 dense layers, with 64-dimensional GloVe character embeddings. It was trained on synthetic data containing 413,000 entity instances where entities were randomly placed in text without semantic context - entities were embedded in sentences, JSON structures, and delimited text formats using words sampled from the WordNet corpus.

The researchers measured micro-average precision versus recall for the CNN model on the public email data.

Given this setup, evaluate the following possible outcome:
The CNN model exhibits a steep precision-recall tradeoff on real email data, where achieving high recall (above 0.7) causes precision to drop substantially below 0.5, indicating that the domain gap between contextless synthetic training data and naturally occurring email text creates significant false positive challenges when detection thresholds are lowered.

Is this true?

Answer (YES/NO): NO